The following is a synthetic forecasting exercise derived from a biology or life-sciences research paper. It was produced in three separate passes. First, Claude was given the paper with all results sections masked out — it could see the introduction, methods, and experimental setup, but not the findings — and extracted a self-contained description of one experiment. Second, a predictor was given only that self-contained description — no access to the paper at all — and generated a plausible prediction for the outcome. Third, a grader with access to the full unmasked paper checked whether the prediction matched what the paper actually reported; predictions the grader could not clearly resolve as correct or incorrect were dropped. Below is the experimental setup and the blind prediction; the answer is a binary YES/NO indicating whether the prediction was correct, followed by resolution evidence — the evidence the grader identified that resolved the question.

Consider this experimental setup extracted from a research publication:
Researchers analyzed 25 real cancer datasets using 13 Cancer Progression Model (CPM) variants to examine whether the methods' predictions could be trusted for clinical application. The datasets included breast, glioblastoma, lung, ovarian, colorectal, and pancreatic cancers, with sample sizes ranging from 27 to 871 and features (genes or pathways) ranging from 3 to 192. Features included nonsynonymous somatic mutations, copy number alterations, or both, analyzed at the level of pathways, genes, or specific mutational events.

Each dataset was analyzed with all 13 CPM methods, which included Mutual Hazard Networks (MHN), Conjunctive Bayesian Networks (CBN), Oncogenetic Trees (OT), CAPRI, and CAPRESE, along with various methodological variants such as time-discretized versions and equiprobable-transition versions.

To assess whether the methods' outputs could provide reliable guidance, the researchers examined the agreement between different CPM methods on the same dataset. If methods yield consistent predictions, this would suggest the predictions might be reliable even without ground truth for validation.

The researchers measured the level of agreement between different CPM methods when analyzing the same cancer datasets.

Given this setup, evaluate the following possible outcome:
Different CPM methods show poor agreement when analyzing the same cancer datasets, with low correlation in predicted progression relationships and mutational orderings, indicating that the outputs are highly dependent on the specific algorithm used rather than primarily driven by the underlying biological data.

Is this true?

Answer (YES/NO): YES